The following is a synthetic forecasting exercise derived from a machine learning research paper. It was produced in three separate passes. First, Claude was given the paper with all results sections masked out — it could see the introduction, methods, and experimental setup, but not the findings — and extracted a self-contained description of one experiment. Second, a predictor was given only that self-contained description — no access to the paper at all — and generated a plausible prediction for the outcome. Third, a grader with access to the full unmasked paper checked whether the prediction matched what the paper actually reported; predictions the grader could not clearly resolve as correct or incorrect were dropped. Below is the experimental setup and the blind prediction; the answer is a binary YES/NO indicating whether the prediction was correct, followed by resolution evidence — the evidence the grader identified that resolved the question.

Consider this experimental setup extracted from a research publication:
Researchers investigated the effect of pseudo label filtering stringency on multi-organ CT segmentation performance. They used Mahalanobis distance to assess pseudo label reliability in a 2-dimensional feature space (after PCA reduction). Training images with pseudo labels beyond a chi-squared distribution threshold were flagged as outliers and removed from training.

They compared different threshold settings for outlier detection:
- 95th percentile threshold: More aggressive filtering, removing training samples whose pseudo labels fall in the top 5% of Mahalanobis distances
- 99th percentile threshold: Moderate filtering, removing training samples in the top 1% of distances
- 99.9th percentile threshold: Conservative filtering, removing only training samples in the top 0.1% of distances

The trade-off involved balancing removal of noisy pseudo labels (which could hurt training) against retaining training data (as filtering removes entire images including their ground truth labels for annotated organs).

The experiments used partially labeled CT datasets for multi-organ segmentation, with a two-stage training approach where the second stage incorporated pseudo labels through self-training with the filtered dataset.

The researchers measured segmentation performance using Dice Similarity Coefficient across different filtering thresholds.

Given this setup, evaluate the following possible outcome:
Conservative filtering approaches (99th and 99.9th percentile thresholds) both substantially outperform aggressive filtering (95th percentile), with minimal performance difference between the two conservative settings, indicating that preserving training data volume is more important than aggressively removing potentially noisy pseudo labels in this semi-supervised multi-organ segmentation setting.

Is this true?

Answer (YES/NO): NO